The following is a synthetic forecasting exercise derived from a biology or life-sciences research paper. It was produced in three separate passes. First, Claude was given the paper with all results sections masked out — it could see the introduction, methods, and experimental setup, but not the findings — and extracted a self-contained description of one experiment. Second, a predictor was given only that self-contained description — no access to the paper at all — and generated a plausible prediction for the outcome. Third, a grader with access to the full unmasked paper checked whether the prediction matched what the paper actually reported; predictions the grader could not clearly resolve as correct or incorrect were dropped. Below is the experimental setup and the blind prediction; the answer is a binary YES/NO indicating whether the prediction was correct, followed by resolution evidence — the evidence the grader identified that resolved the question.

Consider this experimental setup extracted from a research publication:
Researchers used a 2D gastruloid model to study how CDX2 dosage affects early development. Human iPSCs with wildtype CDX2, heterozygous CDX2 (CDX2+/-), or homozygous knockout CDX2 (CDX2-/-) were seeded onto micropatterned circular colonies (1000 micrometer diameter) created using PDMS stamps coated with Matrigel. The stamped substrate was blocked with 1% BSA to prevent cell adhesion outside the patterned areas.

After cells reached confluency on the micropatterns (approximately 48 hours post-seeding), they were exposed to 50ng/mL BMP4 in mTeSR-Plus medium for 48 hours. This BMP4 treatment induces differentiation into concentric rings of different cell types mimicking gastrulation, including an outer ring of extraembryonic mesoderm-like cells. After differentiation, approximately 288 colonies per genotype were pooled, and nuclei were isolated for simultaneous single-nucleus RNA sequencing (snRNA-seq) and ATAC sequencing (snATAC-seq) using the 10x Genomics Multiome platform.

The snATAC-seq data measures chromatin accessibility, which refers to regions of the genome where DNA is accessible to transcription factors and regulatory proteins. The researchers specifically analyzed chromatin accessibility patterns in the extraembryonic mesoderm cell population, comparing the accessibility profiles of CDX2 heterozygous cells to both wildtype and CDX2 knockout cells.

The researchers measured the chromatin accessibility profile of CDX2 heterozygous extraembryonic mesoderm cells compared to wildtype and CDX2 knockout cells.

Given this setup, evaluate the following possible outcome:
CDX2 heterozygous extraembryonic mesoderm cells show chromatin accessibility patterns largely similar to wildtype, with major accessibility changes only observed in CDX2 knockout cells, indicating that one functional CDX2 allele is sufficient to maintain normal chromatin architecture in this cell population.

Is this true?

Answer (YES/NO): YES